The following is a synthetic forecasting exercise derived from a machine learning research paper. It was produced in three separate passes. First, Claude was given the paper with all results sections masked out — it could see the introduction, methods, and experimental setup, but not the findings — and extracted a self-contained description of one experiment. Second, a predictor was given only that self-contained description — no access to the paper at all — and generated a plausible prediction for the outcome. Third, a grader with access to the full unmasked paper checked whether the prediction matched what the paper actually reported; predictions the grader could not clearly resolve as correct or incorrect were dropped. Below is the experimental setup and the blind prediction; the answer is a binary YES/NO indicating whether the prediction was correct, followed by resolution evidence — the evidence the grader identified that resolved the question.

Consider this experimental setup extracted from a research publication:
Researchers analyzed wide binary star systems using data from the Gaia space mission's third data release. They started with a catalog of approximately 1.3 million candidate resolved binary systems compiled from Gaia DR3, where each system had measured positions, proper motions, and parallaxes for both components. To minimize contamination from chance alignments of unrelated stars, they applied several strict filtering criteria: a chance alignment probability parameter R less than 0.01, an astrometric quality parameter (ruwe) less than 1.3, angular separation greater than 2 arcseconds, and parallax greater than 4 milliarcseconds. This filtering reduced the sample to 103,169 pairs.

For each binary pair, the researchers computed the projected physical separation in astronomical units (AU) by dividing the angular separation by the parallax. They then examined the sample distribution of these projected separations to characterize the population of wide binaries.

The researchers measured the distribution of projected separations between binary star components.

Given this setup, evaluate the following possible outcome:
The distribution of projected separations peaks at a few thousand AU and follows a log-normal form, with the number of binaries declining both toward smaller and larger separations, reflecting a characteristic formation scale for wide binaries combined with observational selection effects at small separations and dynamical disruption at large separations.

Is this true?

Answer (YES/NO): NO